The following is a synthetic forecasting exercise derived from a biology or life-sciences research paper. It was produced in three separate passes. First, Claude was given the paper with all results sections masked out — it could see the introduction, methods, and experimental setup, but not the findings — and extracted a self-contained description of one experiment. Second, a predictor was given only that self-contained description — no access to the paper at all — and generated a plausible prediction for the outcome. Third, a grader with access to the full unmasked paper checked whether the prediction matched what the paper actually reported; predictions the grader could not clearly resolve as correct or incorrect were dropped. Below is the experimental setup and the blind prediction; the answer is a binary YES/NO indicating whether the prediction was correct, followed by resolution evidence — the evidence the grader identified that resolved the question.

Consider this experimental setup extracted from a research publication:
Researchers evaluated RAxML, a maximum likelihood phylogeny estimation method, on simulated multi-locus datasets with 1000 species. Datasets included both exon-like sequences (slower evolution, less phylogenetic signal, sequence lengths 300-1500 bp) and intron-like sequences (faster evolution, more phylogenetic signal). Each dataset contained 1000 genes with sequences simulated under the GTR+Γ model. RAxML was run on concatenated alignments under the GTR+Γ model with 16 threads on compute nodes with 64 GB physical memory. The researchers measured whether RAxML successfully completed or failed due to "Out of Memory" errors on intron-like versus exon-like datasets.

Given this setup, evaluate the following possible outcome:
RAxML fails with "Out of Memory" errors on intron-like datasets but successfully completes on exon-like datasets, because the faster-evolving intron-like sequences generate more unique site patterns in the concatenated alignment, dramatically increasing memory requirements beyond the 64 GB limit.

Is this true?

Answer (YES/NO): NO